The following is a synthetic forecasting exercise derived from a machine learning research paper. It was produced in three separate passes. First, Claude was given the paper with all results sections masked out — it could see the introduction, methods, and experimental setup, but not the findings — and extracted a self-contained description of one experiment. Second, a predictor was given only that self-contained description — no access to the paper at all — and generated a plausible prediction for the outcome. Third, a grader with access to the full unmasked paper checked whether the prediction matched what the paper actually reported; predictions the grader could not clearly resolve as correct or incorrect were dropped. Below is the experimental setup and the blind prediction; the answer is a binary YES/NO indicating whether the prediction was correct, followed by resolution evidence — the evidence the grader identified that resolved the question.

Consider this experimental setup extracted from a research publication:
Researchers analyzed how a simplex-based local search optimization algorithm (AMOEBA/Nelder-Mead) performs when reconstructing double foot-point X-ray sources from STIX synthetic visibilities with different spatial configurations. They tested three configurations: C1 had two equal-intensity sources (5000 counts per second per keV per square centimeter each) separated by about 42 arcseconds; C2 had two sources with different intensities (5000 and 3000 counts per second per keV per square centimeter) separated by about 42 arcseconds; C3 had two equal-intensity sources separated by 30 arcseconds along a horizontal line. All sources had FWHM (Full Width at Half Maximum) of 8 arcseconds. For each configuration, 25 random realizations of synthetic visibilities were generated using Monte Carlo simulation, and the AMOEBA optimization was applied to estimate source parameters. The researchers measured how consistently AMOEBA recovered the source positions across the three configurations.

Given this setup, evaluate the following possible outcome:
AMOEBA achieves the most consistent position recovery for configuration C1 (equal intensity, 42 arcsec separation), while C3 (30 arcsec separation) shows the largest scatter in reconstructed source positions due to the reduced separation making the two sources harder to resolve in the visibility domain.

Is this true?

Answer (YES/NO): NO